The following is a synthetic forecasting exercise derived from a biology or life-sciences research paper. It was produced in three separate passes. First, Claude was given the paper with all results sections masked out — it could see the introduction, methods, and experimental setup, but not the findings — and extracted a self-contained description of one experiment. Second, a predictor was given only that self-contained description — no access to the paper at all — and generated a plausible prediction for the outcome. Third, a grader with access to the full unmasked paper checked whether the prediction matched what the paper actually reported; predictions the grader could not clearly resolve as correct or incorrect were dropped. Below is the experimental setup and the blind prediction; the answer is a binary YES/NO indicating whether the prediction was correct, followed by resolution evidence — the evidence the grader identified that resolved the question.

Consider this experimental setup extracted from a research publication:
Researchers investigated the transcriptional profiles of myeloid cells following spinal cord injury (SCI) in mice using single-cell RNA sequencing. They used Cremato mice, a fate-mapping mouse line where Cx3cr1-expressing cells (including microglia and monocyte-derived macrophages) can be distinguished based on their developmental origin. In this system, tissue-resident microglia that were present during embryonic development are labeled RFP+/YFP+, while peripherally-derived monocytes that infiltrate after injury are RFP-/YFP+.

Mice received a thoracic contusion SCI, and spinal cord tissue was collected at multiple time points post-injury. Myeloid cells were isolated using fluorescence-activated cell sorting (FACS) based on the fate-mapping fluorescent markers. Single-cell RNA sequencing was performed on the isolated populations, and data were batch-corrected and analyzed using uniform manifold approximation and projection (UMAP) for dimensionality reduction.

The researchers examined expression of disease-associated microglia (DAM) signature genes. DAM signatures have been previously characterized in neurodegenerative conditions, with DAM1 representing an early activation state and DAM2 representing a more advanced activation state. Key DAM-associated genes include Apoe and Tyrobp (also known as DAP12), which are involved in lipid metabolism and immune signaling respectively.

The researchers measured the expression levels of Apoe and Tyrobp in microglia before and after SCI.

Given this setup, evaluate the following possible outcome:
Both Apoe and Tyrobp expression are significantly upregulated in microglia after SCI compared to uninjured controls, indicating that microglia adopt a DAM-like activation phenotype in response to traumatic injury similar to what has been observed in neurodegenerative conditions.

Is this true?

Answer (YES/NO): YES